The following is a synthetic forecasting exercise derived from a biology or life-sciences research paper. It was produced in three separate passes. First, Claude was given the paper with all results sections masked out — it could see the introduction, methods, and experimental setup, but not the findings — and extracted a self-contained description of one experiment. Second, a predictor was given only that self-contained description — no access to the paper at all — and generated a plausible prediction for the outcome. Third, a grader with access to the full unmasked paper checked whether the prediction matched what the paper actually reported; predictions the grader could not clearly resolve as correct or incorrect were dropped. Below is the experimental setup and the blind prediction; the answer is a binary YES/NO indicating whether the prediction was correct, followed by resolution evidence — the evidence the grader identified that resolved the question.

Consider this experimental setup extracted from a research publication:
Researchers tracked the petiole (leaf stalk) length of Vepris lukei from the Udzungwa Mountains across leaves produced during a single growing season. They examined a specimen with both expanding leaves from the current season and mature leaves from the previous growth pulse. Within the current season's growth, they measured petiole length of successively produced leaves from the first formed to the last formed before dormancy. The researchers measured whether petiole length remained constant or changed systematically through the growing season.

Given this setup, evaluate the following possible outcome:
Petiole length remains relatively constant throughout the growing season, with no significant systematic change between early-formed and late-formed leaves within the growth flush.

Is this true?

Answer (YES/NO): NO